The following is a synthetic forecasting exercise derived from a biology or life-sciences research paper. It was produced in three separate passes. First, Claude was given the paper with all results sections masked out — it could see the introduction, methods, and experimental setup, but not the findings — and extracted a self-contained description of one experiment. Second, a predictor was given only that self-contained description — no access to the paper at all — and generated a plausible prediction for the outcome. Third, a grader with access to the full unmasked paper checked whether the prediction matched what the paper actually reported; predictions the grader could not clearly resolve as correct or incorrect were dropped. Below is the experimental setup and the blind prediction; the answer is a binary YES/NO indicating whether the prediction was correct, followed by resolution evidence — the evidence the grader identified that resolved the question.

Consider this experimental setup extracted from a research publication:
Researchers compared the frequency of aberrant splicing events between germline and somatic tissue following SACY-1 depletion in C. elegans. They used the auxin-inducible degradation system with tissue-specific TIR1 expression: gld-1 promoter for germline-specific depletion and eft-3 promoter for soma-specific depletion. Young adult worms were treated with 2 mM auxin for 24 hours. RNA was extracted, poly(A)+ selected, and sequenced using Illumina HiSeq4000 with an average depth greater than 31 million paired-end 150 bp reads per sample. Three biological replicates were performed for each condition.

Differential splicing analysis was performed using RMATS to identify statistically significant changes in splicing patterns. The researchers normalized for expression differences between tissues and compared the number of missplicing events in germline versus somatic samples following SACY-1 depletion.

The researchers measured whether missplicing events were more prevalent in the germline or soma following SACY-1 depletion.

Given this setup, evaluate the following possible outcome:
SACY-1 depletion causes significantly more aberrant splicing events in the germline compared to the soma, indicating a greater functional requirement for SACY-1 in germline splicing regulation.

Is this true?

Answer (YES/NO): NO